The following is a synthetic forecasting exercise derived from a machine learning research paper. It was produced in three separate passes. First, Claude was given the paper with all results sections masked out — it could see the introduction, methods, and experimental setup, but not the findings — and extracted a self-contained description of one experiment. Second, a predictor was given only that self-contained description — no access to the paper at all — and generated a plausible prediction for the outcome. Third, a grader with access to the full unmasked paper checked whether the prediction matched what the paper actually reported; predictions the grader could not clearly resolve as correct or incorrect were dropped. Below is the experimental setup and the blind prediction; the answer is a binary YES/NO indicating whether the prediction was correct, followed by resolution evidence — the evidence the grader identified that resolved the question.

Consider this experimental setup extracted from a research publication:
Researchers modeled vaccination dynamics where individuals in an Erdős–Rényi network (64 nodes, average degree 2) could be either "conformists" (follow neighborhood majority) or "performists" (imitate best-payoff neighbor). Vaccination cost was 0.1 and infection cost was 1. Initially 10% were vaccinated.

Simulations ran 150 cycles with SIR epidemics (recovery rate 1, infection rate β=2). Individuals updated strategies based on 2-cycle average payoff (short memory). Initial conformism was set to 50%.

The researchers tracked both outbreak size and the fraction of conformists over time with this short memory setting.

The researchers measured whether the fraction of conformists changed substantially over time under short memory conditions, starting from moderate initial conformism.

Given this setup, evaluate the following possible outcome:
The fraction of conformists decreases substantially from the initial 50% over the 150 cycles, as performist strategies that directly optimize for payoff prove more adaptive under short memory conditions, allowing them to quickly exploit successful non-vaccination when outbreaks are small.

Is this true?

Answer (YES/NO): NO